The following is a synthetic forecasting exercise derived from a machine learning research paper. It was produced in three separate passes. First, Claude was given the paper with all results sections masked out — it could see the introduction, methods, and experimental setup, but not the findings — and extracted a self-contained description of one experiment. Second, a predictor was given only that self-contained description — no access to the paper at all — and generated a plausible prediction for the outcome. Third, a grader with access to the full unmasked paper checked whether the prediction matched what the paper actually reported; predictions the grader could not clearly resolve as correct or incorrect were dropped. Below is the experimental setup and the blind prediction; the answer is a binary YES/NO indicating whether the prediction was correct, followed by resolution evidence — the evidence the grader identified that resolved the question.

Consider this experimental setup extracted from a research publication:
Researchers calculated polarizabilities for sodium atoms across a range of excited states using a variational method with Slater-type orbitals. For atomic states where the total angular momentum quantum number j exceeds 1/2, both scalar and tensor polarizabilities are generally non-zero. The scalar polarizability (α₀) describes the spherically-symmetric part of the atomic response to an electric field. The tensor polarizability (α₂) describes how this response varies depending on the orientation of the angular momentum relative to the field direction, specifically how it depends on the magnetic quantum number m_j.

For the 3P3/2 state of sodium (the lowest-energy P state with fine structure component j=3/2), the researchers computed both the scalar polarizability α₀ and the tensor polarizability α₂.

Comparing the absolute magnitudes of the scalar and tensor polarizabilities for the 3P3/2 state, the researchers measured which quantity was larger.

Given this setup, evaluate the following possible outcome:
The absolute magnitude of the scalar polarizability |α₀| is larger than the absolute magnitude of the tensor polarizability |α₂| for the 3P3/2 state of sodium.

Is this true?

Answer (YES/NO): YES